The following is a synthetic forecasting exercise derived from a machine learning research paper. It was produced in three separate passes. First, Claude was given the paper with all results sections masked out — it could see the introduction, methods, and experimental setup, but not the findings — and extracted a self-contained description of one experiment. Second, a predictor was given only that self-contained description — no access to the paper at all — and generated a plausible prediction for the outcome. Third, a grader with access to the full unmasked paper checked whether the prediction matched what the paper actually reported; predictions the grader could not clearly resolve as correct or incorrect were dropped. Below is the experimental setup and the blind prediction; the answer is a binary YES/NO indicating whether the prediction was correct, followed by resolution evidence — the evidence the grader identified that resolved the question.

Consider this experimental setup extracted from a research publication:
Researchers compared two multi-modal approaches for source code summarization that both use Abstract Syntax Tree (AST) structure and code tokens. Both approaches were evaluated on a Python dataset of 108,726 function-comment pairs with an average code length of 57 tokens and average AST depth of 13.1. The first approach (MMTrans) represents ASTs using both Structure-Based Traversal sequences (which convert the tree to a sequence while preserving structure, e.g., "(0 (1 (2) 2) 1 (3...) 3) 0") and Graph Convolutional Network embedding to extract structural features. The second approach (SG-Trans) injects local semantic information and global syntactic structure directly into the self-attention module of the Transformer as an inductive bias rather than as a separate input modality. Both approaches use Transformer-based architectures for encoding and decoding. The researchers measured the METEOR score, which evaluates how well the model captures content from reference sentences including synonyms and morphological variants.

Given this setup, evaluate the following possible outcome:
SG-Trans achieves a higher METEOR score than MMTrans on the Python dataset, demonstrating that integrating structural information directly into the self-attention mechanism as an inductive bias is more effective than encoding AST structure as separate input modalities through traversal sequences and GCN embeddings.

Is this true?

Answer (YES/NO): YES